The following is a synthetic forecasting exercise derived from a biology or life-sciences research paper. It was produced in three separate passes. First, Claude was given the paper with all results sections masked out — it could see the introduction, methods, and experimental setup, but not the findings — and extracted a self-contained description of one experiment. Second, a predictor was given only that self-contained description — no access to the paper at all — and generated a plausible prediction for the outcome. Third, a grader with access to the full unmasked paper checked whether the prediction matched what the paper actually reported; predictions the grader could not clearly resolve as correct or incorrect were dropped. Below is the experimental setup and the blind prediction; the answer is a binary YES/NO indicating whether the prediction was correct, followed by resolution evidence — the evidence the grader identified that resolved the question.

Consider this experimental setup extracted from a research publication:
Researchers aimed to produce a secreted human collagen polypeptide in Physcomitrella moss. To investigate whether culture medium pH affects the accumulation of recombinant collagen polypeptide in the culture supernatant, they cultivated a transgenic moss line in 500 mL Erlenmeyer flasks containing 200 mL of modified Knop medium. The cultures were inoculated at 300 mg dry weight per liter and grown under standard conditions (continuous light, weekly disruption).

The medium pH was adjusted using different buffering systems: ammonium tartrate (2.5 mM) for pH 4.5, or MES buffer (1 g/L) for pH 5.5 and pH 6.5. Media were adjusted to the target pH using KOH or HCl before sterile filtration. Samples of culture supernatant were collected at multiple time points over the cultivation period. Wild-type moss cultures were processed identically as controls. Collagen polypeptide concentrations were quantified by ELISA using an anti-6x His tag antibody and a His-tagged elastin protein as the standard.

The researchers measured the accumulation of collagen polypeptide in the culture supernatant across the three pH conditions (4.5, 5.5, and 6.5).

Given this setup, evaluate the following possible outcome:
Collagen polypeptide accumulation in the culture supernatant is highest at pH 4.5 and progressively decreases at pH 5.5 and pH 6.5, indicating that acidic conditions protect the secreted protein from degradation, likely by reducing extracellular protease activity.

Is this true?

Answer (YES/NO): NO